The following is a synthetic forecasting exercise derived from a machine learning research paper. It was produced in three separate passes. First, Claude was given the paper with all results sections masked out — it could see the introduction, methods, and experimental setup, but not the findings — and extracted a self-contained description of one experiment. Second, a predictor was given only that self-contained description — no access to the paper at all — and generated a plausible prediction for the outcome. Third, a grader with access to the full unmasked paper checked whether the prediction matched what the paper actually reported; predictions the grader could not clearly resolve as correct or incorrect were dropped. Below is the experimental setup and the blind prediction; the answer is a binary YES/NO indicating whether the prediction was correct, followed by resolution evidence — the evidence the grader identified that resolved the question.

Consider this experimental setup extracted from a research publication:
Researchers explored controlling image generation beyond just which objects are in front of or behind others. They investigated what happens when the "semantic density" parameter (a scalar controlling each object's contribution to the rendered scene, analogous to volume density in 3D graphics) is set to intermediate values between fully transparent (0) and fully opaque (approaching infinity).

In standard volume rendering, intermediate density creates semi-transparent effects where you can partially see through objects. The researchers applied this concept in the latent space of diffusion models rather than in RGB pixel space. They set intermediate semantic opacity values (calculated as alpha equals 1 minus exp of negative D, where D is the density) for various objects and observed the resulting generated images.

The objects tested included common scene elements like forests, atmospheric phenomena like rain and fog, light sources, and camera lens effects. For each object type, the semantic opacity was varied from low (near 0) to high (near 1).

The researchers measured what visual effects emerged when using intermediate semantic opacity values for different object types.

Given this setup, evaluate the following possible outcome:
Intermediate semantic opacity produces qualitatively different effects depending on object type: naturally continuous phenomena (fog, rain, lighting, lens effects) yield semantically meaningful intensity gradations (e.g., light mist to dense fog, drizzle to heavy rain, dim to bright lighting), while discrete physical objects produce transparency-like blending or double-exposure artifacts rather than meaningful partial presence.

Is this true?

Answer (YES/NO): NO